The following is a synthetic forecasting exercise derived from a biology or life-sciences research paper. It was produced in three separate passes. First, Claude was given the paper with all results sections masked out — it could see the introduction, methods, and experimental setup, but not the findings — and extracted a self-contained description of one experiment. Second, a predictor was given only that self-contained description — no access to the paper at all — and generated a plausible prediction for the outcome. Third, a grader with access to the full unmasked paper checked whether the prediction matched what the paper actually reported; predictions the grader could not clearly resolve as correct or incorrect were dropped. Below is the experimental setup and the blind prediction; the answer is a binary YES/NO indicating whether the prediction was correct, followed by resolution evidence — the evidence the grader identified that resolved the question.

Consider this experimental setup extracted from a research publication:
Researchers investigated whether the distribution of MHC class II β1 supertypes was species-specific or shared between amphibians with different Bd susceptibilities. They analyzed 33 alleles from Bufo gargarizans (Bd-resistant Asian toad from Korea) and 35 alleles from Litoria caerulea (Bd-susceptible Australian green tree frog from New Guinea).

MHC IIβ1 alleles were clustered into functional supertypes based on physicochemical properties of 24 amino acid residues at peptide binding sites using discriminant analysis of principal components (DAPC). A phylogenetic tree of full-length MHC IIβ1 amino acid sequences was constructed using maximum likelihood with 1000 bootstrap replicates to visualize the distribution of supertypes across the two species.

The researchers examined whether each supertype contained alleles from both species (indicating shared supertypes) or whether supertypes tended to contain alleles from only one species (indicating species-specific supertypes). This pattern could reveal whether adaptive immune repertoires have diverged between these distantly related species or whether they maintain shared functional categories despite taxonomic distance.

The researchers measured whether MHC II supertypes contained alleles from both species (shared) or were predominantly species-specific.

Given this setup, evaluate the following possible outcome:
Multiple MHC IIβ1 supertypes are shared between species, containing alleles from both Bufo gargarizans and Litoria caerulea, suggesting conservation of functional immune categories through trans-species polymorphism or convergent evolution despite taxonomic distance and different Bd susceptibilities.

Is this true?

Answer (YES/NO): YES